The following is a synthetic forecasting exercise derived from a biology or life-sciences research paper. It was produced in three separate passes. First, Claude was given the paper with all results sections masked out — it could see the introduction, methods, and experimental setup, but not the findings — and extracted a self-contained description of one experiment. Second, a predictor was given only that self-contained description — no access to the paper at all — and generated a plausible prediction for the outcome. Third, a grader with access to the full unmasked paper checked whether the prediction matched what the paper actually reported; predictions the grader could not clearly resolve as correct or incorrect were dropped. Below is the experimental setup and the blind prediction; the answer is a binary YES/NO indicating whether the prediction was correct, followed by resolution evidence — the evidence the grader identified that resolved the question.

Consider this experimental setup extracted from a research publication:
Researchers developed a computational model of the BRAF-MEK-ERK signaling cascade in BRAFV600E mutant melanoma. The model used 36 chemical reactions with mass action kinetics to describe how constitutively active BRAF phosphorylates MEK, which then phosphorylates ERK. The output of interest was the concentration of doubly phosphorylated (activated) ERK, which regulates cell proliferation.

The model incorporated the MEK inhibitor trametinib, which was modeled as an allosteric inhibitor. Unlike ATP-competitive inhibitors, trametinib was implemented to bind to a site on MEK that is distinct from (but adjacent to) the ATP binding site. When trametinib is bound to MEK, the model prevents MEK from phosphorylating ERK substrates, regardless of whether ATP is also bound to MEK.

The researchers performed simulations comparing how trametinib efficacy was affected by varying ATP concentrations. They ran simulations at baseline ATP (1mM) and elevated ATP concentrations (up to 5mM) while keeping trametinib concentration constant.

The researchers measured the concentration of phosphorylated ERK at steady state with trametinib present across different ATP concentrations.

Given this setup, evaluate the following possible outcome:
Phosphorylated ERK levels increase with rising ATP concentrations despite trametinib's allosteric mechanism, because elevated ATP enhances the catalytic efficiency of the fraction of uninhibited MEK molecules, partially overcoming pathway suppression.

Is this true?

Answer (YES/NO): NO